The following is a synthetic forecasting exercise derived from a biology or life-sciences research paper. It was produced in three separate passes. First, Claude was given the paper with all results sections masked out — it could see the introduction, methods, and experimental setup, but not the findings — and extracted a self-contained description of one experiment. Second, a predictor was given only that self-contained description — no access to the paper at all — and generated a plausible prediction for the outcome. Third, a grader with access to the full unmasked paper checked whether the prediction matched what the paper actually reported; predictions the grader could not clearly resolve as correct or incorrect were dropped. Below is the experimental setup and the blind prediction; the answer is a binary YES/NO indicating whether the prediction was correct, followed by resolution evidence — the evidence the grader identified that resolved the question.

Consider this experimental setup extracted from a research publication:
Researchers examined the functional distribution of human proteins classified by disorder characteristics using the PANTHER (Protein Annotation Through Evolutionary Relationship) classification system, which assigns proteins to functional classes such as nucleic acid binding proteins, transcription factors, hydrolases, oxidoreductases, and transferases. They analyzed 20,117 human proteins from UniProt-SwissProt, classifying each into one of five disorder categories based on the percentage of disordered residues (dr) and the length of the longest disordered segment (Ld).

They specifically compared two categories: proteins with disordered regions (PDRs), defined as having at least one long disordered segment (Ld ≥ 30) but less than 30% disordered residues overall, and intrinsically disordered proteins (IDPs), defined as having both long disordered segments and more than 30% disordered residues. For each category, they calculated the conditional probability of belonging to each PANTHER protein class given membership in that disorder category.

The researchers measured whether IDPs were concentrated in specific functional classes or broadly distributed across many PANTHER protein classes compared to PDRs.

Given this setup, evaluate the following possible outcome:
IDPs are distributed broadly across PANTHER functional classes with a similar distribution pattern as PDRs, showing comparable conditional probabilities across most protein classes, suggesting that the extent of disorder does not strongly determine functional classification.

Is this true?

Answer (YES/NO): NO